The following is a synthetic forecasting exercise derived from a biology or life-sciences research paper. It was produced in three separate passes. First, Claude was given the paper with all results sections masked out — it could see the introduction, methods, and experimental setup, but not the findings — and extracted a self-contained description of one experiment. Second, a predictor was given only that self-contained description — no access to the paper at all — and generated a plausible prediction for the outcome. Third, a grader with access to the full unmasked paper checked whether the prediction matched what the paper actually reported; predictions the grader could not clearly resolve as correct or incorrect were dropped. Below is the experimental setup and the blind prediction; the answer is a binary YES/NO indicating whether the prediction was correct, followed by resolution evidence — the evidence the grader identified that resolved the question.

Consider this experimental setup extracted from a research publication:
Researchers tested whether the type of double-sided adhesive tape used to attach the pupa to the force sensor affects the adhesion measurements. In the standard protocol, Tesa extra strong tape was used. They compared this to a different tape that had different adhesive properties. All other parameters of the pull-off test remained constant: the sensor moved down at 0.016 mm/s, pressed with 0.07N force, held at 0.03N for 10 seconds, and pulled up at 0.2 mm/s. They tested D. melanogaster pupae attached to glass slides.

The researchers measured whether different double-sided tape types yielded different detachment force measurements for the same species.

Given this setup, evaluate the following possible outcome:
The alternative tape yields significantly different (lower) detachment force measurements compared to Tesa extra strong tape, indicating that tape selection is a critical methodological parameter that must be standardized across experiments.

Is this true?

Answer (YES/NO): NO